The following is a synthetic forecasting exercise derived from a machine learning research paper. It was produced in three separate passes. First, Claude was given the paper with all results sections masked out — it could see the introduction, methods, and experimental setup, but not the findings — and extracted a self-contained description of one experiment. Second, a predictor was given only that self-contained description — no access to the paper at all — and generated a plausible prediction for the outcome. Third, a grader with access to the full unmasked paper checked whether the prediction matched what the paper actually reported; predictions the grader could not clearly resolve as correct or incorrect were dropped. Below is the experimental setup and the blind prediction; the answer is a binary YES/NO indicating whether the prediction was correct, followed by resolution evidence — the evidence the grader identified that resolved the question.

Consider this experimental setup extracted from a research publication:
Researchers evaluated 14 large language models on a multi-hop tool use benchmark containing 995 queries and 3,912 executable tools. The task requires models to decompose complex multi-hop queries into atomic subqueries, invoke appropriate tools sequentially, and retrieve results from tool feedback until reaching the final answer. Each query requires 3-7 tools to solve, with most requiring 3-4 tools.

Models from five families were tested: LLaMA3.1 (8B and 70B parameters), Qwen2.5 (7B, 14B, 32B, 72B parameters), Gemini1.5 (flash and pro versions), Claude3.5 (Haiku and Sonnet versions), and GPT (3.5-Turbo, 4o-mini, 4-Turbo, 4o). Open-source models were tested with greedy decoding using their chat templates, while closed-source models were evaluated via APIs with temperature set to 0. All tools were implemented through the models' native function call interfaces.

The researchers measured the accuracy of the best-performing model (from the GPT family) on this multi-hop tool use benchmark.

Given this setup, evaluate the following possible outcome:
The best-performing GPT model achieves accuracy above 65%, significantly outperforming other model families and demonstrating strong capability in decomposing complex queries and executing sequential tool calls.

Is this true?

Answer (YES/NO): NO